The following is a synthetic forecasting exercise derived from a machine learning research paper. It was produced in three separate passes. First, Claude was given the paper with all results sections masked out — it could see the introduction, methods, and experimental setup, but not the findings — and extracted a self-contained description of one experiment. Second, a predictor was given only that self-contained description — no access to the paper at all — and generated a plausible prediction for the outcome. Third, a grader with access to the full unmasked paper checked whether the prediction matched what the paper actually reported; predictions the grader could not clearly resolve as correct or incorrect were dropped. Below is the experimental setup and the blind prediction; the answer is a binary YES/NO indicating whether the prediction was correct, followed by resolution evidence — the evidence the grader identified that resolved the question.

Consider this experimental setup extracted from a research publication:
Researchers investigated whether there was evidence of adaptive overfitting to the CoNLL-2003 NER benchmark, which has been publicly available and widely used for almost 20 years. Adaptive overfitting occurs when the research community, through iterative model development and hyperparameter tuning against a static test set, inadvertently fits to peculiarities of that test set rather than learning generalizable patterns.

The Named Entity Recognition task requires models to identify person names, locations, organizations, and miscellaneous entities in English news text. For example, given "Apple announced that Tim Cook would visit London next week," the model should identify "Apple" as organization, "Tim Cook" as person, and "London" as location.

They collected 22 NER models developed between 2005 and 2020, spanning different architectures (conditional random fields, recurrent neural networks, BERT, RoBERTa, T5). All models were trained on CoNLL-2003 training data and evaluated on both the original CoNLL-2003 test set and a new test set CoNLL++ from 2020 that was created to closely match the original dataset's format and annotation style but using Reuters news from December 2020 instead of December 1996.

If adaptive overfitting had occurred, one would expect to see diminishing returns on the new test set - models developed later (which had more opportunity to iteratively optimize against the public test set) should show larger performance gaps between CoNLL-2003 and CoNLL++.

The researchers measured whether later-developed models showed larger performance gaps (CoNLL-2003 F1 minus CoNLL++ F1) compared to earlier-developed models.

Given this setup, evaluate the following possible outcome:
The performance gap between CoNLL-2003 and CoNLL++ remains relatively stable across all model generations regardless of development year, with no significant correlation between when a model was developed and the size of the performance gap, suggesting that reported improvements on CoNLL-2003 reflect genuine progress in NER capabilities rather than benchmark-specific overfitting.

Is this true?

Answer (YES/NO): NO